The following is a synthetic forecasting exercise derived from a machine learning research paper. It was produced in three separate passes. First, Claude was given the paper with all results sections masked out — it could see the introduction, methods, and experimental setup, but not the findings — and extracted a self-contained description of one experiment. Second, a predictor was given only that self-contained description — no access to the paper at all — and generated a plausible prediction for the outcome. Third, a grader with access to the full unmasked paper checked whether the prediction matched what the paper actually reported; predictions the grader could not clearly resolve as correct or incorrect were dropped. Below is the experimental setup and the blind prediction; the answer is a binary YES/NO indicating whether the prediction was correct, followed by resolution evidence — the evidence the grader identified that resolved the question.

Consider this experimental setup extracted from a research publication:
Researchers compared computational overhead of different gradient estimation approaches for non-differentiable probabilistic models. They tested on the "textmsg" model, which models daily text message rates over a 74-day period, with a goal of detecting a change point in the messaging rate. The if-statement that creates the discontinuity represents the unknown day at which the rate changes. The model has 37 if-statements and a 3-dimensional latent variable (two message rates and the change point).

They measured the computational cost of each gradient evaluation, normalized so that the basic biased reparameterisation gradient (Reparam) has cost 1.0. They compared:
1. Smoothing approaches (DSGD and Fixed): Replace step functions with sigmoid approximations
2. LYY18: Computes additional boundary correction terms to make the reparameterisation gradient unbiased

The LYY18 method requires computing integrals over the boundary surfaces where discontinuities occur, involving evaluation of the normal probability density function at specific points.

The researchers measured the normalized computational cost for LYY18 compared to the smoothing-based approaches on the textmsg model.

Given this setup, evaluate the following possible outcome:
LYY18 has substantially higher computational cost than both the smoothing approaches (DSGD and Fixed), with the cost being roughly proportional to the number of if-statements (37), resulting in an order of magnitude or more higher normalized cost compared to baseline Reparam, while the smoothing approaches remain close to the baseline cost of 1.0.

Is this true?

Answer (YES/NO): NO